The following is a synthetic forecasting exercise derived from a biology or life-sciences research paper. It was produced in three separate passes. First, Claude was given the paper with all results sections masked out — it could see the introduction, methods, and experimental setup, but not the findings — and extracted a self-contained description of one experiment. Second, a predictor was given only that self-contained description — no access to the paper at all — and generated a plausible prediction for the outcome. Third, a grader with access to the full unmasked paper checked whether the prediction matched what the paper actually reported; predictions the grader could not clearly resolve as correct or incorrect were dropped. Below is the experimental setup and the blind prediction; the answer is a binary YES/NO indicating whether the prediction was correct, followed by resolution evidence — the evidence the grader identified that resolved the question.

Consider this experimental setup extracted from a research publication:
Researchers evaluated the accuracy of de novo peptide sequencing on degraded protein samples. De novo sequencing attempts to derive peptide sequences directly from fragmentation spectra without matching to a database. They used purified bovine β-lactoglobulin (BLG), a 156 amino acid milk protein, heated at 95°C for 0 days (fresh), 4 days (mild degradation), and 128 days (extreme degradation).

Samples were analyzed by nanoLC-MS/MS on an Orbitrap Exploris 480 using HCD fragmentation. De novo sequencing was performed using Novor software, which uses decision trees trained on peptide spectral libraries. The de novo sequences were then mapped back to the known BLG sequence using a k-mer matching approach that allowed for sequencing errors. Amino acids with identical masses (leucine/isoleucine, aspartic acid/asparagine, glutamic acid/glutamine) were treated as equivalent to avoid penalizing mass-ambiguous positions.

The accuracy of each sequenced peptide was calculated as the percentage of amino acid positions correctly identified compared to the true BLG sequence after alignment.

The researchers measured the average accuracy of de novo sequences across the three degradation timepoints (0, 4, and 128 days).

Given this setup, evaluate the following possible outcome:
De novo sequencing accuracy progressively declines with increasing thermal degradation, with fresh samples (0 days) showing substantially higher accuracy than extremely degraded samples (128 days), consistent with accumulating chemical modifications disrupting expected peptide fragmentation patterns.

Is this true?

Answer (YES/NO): YES